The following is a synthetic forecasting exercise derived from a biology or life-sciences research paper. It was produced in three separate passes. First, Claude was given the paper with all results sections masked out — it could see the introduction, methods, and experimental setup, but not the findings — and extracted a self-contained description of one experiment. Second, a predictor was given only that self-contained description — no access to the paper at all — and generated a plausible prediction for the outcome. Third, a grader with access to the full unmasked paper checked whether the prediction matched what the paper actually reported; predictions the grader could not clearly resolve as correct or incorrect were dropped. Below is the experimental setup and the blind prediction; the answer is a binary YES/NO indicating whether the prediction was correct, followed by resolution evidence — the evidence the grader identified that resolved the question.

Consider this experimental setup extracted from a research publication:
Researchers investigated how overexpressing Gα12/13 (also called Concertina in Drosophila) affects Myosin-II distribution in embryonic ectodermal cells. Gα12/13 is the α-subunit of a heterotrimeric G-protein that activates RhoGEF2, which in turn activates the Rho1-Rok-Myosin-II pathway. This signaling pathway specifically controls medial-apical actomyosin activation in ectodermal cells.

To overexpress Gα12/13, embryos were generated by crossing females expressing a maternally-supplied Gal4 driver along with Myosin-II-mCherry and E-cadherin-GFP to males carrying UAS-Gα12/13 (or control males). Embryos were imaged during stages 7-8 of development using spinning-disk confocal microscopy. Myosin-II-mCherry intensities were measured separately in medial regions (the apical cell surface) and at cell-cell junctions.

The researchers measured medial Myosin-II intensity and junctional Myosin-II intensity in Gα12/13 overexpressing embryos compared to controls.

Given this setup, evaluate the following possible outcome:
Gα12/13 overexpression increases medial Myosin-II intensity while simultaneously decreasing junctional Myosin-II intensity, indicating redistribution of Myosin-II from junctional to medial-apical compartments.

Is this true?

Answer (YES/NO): NO